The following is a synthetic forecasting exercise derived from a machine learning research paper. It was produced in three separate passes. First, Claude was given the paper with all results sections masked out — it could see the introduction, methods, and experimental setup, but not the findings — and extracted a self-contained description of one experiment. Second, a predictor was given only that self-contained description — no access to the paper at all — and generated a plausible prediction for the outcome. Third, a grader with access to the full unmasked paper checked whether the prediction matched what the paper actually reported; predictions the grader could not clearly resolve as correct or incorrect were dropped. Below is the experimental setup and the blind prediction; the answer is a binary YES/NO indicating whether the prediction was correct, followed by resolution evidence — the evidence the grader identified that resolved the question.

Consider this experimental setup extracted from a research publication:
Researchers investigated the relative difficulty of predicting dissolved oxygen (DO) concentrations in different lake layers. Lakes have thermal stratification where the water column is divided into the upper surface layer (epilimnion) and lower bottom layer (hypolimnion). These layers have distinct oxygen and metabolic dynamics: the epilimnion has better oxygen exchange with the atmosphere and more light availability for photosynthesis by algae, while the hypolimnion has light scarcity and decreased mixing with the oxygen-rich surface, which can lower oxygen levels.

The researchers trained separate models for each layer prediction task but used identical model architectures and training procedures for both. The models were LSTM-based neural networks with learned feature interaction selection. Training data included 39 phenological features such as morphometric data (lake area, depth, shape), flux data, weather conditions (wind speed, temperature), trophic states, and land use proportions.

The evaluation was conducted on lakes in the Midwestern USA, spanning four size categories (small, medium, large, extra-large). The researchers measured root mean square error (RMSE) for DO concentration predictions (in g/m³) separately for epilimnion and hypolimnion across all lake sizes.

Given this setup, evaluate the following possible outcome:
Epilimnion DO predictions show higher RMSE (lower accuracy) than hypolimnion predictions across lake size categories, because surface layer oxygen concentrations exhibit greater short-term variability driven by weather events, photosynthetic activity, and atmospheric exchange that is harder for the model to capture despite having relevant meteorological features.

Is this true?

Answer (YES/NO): NO